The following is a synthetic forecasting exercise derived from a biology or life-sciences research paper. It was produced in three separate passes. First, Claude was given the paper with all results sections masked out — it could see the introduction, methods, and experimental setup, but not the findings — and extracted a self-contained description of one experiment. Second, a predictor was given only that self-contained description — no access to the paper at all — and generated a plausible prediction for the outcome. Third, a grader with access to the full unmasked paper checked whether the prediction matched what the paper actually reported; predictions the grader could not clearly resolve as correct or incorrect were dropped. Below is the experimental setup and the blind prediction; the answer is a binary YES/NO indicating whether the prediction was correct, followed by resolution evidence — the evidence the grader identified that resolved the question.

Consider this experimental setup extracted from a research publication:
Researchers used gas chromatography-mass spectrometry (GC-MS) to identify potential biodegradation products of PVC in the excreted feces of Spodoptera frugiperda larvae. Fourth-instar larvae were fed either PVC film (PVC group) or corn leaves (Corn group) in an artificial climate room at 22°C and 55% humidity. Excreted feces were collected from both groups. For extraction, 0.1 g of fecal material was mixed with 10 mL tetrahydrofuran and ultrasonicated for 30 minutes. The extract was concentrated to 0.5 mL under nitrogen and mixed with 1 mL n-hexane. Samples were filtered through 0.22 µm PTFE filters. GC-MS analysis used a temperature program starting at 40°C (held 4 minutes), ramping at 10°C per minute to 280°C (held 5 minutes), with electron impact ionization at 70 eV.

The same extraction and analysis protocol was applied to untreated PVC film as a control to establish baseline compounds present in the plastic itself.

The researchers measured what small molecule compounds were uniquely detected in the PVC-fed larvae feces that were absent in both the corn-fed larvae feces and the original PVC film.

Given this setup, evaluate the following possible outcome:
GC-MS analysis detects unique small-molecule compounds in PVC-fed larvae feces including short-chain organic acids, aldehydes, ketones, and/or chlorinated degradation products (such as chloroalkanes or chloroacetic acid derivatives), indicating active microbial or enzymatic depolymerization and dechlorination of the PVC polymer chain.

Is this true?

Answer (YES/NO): NO